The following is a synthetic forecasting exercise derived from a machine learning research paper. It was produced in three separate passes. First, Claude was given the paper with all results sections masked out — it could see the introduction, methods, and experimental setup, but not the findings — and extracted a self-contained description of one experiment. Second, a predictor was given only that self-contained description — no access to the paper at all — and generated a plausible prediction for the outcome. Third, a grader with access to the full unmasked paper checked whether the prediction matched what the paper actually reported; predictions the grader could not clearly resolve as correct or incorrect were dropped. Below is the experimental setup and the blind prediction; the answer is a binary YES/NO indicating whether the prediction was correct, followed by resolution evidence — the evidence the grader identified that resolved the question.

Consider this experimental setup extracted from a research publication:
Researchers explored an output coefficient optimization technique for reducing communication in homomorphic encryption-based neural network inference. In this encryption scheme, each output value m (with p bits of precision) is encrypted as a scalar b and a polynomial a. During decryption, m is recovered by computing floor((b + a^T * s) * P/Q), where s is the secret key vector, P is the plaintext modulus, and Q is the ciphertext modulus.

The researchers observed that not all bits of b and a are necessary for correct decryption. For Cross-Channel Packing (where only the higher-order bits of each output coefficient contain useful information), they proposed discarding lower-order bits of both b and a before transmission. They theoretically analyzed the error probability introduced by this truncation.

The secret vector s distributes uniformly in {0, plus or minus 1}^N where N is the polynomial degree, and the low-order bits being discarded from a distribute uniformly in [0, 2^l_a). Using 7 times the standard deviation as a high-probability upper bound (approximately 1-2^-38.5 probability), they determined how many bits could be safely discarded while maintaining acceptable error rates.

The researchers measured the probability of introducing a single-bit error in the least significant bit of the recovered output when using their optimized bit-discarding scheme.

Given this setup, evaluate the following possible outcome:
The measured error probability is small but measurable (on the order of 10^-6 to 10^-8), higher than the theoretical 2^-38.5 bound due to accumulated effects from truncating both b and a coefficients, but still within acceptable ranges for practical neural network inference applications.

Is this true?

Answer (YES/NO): NO